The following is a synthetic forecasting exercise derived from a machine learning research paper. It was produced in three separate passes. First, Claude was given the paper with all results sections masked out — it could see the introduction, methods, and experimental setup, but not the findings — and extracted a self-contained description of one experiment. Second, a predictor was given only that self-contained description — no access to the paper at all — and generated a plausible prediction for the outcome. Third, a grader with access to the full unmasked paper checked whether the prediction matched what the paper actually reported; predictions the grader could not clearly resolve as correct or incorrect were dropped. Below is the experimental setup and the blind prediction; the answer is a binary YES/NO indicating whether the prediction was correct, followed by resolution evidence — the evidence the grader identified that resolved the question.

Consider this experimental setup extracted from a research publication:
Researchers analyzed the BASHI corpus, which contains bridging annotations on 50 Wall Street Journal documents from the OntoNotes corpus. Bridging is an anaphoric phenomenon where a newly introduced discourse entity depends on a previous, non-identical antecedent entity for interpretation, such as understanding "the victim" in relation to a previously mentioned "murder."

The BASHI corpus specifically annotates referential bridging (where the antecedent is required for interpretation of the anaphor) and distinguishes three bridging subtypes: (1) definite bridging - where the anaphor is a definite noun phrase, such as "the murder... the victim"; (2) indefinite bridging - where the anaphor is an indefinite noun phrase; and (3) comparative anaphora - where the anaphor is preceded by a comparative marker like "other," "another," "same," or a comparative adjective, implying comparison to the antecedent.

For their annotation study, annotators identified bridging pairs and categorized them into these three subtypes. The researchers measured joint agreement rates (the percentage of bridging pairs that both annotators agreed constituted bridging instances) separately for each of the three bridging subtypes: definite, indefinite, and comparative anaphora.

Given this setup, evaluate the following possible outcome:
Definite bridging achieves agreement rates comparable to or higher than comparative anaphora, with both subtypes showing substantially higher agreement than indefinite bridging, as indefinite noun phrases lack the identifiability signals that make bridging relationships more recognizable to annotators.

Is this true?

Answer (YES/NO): NO